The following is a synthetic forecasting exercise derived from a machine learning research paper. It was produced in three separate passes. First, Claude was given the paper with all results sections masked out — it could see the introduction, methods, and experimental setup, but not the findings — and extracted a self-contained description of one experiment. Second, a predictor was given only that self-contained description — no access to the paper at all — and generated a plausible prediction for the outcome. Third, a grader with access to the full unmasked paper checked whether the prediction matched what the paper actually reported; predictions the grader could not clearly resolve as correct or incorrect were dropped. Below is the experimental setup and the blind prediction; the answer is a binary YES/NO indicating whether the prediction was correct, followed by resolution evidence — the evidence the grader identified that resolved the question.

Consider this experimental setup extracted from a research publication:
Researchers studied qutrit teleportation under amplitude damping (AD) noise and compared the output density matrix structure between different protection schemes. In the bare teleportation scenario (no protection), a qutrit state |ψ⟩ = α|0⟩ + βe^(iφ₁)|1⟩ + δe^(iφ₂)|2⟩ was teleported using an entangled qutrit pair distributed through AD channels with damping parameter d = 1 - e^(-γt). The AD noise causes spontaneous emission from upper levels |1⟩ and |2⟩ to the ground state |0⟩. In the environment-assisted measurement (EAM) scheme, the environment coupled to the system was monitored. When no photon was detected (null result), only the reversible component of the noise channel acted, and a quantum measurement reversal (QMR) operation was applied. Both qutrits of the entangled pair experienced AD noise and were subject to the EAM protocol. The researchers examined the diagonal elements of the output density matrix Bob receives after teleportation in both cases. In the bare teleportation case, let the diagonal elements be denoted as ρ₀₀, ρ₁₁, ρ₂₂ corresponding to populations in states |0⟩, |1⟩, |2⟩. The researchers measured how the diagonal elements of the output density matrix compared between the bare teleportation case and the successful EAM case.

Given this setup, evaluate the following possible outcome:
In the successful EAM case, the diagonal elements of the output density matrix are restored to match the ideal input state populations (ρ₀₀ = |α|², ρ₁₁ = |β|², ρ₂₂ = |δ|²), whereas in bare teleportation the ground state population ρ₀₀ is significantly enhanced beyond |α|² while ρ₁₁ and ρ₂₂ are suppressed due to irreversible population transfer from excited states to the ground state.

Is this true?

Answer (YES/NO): NO